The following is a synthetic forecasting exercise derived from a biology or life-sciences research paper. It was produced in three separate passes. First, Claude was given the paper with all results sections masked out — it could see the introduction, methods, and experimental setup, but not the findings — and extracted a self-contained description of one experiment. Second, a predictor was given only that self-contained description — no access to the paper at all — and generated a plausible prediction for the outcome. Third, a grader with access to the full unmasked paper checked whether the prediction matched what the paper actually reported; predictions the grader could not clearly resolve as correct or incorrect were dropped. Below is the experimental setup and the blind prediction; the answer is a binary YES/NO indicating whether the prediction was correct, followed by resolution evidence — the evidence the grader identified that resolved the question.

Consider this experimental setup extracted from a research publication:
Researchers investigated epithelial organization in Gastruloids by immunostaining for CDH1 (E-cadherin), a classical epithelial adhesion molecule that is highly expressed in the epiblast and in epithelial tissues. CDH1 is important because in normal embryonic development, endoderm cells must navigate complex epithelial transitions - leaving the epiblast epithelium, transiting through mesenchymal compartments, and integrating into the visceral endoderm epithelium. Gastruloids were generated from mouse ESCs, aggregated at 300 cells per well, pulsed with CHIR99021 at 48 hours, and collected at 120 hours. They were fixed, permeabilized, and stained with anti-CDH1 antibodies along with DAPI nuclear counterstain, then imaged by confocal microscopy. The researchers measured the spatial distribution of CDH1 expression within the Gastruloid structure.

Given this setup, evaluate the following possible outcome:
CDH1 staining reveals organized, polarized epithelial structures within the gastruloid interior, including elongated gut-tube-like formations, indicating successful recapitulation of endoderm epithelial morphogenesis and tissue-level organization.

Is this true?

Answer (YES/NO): YES